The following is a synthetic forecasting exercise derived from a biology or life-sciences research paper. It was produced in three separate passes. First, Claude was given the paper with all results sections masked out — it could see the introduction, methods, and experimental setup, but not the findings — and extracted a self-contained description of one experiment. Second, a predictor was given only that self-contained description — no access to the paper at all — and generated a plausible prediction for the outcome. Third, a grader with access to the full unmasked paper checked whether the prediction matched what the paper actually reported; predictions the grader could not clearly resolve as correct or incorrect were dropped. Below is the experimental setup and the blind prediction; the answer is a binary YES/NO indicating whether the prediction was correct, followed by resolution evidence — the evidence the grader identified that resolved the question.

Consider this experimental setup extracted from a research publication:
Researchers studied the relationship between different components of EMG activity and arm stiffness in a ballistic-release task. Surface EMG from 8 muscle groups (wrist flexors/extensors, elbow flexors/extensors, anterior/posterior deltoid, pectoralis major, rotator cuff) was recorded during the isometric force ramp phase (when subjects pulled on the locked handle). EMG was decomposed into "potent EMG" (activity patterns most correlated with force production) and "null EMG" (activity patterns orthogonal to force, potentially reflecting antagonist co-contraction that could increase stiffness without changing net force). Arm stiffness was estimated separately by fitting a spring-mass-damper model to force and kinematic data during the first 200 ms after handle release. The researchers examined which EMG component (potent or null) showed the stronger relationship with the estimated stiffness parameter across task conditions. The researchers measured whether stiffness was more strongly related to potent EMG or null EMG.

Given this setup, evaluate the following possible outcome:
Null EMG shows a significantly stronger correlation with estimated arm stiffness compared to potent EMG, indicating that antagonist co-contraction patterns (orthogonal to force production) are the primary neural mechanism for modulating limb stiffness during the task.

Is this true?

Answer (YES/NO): YES